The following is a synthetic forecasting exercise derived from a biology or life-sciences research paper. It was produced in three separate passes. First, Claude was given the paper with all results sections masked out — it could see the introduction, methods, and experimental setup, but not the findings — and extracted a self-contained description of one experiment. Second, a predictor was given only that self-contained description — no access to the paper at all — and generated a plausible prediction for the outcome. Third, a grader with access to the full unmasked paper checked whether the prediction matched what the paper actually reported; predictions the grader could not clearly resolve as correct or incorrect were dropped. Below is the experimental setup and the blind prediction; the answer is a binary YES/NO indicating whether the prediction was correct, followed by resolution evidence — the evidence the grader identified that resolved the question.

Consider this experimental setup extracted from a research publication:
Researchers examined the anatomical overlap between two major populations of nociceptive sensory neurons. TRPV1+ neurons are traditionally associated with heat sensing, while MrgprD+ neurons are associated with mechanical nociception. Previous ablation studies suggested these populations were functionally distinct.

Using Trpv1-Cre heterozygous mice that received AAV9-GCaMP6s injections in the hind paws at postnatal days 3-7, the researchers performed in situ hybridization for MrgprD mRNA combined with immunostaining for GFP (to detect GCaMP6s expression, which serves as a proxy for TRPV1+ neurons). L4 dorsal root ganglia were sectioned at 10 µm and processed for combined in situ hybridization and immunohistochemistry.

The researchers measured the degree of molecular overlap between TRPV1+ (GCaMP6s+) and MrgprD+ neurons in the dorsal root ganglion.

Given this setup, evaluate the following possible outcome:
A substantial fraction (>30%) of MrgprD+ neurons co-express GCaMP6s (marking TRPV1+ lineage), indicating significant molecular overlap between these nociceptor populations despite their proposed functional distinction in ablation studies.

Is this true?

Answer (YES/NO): NO